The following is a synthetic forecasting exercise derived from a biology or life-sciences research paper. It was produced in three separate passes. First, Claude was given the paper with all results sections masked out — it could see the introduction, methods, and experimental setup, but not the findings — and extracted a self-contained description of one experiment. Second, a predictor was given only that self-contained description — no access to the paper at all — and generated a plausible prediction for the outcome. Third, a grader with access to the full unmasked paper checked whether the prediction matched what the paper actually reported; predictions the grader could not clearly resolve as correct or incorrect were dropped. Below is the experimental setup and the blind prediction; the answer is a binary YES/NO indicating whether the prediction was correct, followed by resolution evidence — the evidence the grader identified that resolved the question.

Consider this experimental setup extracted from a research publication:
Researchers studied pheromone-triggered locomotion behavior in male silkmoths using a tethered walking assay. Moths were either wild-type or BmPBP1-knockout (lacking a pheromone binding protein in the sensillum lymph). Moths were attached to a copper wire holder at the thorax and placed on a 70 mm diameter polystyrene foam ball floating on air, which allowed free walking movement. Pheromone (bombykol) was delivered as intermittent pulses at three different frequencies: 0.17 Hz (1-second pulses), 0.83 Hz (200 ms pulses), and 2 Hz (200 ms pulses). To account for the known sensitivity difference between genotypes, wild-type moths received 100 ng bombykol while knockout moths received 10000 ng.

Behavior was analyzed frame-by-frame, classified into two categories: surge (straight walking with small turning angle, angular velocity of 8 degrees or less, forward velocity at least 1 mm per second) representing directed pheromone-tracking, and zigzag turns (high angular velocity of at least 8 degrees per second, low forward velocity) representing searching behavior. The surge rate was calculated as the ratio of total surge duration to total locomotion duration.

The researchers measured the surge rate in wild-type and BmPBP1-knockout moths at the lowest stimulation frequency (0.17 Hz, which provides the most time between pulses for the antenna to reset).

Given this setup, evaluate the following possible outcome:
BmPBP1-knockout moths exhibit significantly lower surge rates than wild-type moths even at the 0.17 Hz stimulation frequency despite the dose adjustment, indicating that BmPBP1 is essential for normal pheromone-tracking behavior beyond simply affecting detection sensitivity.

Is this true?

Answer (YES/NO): NO